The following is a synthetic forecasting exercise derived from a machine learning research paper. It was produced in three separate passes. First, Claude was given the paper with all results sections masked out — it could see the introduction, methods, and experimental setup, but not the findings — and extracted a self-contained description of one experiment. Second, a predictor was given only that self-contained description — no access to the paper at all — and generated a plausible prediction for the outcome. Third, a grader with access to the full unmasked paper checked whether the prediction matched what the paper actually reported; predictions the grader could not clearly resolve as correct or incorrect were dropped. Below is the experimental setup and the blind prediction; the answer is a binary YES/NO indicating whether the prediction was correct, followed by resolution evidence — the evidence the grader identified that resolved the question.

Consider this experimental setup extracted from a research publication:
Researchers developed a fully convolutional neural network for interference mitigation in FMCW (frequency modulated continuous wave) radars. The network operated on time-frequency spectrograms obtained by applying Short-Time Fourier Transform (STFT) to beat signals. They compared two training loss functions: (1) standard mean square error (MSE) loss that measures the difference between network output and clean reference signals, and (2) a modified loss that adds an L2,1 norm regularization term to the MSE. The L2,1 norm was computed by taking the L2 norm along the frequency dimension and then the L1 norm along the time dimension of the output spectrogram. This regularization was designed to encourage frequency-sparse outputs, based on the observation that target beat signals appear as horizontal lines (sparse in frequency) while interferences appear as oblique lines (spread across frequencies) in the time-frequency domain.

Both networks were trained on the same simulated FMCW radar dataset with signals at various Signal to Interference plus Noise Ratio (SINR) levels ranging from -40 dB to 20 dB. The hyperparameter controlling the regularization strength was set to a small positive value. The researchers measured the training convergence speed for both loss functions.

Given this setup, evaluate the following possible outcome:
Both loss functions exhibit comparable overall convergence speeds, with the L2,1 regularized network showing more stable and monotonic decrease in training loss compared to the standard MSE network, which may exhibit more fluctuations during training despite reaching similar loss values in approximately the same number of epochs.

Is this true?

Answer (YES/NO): NO